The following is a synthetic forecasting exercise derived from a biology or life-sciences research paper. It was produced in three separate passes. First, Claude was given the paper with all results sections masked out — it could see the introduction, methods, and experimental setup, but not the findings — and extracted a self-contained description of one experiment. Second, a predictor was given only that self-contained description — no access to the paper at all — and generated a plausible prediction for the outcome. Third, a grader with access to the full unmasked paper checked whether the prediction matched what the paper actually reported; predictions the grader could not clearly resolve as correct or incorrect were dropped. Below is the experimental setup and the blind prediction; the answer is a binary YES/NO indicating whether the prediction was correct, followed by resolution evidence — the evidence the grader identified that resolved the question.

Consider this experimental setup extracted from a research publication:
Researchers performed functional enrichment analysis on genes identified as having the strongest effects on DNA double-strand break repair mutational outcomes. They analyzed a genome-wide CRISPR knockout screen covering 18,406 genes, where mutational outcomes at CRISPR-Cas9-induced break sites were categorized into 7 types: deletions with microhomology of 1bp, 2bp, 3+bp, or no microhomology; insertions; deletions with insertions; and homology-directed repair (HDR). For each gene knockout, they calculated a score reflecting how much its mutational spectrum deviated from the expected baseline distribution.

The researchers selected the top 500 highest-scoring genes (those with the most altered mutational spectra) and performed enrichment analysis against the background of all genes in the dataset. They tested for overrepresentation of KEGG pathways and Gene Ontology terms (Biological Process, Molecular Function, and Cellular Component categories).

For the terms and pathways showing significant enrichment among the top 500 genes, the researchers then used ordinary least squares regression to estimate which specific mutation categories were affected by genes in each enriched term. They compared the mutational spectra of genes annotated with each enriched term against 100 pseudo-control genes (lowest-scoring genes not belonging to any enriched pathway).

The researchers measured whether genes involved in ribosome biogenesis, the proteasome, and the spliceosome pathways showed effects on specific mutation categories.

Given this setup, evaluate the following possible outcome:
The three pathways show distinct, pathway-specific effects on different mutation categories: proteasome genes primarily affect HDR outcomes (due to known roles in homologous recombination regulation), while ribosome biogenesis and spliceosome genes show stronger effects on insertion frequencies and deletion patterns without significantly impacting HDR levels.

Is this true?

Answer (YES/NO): NO